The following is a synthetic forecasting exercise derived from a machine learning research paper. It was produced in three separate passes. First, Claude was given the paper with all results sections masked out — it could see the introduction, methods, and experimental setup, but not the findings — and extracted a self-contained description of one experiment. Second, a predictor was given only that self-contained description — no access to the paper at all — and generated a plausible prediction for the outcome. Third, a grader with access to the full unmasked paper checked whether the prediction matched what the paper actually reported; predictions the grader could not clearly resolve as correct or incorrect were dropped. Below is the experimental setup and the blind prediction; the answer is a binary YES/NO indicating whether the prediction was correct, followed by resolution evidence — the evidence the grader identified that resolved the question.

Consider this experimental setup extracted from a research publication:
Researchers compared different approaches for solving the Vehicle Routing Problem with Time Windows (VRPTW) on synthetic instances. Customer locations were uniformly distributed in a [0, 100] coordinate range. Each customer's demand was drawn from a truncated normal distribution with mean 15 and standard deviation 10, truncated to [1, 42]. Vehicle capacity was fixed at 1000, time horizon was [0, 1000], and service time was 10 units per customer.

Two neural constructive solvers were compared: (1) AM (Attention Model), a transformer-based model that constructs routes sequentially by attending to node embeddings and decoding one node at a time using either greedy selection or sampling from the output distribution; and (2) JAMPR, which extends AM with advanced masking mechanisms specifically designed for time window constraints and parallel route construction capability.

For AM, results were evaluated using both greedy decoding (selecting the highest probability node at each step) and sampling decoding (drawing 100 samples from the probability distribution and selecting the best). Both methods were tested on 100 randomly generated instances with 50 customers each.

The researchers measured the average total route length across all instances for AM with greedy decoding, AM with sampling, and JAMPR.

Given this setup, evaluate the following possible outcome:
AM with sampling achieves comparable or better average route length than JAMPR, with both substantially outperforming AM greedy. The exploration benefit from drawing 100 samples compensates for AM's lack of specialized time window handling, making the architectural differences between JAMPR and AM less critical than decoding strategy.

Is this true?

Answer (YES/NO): NO